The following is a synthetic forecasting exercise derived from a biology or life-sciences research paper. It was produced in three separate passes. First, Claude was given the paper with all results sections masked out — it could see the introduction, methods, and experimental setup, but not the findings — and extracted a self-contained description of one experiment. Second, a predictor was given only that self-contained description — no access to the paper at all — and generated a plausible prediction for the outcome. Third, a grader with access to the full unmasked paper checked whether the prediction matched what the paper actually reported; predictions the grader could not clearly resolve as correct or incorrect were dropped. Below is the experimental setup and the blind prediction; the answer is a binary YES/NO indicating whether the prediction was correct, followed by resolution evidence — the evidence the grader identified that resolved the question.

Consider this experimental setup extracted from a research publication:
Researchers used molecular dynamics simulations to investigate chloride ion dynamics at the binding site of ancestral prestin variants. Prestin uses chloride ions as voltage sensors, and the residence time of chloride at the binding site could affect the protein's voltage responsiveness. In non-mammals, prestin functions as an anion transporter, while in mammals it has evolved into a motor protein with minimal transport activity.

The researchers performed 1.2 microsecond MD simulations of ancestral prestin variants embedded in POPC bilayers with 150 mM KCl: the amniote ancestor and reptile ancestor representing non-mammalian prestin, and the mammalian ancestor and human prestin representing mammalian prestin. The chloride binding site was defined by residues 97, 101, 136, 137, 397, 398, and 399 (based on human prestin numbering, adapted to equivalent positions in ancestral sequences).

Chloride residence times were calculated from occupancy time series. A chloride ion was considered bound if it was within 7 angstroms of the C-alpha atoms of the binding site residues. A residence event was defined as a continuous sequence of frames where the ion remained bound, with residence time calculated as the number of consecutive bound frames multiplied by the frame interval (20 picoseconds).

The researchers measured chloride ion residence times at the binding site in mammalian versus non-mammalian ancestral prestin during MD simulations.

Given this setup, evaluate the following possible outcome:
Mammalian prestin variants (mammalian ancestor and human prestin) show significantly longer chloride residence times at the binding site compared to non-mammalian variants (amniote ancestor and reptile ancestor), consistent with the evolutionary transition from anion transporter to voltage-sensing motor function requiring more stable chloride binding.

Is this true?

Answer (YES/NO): YES